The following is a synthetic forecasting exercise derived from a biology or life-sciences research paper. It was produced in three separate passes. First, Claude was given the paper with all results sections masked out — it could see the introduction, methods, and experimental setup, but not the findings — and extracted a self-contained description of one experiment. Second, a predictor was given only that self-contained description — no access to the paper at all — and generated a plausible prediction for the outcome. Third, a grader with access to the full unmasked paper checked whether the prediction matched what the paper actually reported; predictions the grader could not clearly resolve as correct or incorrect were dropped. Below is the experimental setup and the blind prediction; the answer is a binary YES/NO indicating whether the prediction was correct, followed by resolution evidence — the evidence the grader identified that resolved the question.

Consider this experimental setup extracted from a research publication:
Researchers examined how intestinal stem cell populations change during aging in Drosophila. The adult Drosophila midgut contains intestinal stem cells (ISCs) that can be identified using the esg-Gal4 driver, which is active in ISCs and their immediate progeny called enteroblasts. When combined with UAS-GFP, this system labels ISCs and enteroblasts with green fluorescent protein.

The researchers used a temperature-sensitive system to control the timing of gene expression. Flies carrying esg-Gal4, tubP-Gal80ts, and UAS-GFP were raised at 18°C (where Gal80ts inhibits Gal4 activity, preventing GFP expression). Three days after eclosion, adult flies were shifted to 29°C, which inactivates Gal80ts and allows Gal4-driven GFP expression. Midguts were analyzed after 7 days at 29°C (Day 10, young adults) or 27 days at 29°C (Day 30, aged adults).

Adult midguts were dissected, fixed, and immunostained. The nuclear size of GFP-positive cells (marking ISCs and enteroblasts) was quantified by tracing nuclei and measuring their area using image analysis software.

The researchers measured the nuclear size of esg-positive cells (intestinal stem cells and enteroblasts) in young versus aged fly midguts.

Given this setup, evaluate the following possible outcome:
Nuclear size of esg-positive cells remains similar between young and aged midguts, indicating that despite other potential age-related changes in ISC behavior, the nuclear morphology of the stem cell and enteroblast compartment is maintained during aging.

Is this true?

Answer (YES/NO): NO